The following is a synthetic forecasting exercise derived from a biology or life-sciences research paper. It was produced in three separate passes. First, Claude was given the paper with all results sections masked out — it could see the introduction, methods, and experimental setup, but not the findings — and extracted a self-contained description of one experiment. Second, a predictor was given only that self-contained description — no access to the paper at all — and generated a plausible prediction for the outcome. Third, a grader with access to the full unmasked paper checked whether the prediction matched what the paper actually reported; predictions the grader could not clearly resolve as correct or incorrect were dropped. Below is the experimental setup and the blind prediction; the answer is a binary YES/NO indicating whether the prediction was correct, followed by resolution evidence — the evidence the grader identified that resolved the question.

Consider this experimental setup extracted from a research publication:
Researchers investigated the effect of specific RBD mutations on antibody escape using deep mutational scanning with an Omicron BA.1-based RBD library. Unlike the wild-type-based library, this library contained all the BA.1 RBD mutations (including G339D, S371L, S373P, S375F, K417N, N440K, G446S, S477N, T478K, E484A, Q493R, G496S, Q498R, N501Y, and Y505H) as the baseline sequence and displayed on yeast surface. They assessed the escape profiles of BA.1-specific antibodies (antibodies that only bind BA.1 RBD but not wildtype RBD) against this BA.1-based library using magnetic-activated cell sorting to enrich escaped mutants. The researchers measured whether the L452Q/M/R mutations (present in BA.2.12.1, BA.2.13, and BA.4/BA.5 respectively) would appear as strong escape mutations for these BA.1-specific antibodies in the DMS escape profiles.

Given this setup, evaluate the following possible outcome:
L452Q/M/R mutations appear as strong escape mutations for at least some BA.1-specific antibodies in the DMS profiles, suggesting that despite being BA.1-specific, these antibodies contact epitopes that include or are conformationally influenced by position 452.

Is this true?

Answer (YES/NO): NO